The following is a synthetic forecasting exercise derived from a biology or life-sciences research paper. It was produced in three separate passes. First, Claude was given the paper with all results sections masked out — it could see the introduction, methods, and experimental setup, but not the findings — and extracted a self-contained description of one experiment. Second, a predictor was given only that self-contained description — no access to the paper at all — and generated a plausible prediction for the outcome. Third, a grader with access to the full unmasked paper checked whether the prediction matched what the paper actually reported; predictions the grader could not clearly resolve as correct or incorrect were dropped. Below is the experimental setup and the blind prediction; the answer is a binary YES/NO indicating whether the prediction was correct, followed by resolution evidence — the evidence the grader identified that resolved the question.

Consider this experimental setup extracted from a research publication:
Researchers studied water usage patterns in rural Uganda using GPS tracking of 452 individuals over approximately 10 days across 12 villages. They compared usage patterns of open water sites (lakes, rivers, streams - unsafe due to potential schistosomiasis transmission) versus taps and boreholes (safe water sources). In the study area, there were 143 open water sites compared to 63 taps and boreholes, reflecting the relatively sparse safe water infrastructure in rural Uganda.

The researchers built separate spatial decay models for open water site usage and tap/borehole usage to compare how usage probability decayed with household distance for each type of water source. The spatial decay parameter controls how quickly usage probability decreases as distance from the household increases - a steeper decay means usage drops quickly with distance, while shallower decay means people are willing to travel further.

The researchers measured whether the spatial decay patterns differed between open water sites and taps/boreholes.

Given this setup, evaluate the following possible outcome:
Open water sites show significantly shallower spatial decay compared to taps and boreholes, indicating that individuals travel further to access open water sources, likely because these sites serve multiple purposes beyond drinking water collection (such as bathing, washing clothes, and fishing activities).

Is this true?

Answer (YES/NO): NO